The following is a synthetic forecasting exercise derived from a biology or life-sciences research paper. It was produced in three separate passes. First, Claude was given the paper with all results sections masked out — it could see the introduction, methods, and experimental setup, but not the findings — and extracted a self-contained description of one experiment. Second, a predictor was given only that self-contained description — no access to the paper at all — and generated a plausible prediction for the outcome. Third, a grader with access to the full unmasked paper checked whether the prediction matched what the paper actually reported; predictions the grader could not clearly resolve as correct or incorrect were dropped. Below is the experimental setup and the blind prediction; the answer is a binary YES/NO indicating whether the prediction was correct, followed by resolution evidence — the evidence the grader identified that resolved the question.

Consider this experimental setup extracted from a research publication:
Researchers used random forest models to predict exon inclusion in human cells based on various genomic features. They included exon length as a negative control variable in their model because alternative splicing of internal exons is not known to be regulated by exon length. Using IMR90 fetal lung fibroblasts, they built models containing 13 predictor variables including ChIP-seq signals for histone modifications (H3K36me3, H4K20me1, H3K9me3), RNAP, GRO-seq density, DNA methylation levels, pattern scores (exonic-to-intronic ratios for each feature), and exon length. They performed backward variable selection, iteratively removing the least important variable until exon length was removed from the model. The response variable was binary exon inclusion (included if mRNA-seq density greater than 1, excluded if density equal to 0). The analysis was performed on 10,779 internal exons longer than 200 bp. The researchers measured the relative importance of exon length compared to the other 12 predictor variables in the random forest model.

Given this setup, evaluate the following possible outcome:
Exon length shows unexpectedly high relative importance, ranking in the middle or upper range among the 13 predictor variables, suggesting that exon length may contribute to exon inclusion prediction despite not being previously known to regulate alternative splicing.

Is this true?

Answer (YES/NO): YES